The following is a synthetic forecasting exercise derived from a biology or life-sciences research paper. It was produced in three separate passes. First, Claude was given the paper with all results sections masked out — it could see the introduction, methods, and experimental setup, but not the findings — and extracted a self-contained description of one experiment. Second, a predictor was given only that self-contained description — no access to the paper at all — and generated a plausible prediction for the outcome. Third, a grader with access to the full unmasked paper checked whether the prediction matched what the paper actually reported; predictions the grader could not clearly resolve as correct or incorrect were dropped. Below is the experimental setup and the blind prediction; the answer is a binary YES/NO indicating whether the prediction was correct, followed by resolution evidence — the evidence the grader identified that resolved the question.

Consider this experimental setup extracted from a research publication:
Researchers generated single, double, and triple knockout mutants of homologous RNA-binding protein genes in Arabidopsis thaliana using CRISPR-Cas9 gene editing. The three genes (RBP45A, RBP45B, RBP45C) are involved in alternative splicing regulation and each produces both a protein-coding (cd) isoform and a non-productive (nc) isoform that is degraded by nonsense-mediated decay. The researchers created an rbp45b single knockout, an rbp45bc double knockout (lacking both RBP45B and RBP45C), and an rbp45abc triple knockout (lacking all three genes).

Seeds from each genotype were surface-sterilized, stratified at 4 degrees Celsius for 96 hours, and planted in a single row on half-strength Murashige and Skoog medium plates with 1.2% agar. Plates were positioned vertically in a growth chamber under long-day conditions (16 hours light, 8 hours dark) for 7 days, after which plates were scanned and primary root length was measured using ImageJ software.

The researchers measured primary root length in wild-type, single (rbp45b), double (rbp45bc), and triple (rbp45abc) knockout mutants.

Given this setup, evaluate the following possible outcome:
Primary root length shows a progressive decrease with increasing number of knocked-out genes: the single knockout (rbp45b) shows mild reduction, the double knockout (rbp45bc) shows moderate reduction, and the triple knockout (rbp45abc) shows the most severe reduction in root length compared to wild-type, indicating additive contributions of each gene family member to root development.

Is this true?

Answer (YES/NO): YES